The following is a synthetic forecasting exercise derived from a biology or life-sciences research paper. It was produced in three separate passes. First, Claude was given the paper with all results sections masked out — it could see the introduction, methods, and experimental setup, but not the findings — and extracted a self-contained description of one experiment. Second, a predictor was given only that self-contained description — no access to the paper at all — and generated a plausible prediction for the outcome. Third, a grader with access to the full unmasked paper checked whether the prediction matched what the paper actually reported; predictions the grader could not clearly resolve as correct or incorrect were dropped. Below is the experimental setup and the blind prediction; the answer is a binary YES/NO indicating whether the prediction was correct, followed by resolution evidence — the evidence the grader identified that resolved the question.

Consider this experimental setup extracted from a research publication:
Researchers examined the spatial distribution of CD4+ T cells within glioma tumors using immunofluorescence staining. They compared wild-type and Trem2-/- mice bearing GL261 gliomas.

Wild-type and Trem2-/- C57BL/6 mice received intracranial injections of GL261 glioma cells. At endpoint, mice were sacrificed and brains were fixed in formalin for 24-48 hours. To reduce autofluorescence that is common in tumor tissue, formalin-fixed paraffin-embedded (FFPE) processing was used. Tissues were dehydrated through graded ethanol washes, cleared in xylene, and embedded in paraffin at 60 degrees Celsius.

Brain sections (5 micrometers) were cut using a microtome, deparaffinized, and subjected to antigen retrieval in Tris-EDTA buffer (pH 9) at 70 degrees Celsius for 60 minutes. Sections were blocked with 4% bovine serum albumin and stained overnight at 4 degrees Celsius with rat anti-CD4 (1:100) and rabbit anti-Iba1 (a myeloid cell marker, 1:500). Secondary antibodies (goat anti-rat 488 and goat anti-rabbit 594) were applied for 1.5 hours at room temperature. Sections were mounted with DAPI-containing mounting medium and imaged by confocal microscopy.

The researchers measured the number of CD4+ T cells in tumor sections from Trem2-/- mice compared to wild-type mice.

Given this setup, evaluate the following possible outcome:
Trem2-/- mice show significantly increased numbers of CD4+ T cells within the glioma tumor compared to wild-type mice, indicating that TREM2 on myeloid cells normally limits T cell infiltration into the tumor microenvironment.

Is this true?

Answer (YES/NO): NO